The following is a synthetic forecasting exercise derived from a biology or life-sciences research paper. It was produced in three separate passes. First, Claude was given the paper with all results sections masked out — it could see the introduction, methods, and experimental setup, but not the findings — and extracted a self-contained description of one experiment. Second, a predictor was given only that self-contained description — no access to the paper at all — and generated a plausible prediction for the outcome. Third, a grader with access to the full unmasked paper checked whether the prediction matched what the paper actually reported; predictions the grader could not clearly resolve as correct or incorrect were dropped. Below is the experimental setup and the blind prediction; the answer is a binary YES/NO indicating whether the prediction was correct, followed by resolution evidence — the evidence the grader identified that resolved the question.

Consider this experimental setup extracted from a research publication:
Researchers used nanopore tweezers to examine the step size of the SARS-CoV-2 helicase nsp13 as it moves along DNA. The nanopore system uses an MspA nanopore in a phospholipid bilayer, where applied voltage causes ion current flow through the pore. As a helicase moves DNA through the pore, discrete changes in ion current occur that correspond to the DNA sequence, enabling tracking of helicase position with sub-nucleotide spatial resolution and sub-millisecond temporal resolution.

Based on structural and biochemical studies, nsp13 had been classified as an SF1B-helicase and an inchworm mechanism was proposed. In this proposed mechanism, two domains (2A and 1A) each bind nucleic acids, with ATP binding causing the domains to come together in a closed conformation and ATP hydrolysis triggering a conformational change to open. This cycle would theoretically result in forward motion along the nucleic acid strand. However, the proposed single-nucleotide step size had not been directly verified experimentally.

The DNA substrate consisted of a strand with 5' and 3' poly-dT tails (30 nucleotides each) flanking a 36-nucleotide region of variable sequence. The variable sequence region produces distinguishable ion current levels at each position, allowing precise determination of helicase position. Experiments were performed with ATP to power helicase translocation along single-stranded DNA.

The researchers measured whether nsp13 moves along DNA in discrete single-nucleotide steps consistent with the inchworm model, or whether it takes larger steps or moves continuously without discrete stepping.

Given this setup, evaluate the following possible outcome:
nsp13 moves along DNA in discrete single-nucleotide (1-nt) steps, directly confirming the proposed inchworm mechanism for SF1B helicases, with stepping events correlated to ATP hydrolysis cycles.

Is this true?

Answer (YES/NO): YES